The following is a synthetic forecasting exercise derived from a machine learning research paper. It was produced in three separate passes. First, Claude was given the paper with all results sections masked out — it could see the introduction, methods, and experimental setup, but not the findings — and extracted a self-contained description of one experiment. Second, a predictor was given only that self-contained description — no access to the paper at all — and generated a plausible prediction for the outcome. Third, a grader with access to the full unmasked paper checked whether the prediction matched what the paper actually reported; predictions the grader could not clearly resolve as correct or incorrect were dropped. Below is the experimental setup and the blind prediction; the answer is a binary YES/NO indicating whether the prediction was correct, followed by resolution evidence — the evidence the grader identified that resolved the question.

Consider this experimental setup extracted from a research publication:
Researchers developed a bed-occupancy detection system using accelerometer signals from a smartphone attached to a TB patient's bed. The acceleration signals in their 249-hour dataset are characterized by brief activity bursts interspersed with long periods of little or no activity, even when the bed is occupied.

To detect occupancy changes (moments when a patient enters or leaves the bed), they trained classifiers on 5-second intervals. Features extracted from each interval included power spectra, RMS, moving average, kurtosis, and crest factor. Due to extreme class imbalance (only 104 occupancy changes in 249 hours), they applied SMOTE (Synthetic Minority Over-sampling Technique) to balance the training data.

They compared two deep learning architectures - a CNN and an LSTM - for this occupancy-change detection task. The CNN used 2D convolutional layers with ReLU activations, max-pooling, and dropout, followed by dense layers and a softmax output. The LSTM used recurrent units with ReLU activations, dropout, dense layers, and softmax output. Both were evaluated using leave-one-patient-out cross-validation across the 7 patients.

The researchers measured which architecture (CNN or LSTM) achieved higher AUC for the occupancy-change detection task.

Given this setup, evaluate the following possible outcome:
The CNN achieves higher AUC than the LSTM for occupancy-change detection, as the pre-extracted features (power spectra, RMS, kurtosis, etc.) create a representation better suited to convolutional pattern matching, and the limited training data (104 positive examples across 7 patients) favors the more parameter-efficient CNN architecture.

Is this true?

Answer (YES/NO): NO